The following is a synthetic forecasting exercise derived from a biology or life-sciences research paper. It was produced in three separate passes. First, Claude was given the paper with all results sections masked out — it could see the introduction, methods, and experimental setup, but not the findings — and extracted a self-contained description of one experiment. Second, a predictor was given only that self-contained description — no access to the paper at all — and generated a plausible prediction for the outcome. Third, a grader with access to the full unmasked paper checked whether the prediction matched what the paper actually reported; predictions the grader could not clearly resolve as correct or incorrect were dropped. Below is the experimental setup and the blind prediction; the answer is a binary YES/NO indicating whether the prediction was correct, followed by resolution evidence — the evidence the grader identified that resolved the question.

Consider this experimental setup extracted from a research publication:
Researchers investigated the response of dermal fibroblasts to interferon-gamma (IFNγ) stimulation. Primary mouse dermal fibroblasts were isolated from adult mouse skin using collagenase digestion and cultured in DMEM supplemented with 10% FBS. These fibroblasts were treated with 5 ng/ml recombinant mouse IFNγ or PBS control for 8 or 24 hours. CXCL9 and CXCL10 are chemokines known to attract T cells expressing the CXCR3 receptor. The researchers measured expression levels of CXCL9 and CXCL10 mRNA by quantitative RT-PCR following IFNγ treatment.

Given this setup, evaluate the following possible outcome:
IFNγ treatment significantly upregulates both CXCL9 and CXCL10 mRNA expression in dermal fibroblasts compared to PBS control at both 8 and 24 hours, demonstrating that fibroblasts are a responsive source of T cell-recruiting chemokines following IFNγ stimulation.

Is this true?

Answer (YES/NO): YES